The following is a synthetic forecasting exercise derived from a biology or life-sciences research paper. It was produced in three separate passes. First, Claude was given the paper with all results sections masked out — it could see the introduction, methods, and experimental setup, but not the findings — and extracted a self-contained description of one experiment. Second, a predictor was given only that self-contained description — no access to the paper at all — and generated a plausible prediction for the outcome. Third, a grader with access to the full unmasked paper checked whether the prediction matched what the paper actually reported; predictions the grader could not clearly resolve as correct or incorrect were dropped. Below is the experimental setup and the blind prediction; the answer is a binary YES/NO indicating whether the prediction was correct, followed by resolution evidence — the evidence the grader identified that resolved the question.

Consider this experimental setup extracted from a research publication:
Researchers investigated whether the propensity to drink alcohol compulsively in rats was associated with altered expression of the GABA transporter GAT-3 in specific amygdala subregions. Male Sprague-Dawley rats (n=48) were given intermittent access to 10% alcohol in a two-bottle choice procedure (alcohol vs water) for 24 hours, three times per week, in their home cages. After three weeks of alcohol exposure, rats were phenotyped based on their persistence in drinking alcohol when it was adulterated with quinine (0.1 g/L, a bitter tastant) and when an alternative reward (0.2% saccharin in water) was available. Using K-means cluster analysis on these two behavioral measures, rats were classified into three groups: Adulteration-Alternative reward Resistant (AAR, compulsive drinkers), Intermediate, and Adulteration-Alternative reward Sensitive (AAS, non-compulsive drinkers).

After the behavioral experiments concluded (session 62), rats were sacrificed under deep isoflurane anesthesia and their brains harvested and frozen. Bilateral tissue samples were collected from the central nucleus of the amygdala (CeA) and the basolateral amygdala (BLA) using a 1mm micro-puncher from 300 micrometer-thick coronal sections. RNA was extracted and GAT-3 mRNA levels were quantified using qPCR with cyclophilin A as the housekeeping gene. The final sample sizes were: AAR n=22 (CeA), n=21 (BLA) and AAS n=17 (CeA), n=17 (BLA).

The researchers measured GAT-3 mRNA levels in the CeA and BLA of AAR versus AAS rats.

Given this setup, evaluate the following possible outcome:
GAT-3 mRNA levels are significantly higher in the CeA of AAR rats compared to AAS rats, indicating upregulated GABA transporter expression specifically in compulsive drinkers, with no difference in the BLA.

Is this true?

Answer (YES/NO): NO